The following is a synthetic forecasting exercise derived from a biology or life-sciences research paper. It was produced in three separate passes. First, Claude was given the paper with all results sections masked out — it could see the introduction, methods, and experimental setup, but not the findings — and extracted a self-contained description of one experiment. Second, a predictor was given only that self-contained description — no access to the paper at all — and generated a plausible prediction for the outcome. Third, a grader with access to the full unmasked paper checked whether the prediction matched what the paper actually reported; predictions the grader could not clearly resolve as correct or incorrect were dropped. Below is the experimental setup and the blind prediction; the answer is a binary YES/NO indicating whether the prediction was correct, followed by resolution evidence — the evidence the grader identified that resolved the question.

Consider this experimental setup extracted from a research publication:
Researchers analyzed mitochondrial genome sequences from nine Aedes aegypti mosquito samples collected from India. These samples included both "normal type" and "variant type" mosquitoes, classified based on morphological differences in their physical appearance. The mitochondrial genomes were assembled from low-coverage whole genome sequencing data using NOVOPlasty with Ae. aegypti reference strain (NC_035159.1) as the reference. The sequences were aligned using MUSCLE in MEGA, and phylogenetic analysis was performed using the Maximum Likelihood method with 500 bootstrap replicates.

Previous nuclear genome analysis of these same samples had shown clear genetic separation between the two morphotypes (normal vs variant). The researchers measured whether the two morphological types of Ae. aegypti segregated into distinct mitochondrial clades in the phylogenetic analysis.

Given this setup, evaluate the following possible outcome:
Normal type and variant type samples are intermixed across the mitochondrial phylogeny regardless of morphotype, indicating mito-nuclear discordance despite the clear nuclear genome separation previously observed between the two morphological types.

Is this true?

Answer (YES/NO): YES